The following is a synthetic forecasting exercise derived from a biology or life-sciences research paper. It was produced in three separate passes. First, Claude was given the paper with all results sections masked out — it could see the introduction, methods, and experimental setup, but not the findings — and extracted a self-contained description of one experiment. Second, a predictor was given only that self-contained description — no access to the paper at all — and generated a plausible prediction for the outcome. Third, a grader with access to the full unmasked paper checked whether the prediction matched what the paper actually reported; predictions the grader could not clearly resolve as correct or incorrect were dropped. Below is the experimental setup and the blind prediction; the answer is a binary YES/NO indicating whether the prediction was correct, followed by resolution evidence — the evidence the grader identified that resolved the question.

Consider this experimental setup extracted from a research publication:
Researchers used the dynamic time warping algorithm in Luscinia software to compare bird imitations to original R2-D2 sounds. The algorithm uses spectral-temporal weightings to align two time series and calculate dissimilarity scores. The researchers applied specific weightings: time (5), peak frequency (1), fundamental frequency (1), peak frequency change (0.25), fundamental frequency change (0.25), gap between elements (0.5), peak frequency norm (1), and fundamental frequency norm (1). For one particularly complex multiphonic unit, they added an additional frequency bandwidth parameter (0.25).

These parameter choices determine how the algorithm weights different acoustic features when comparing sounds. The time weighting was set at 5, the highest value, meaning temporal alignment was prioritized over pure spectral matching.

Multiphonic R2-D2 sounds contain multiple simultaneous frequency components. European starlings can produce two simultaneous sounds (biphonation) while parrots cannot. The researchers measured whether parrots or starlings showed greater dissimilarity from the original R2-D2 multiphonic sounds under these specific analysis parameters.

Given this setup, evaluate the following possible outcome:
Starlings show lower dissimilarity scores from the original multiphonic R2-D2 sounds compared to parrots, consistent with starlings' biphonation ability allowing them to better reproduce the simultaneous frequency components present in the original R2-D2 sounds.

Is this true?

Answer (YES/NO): YES